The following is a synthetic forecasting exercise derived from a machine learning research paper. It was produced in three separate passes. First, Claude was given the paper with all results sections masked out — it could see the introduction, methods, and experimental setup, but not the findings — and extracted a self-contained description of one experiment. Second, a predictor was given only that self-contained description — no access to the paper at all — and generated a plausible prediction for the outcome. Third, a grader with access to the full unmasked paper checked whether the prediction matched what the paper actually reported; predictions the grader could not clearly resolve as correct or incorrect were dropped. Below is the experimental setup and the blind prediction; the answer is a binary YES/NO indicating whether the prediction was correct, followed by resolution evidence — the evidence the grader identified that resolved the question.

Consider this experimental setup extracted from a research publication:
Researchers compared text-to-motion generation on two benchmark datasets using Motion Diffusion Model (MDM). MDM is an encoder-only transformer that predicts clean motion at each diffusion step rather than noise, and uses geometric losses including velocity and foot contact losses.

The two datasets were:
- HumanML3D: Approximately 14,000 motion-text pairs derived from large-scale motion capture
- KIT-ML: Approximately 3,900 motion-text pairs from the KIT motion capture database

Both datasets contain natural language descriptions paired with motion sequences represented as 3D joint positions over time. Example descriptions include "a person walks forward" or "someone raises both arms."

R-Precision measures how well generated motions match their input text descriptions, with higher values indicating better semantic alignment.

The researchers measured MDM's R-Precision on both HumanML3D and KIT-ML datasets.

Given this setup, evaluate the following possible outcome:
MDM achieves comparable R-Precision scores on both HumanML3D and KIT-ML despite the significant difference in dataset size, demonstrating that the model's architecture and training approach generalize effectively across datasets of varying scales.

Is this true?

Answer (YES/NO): NO